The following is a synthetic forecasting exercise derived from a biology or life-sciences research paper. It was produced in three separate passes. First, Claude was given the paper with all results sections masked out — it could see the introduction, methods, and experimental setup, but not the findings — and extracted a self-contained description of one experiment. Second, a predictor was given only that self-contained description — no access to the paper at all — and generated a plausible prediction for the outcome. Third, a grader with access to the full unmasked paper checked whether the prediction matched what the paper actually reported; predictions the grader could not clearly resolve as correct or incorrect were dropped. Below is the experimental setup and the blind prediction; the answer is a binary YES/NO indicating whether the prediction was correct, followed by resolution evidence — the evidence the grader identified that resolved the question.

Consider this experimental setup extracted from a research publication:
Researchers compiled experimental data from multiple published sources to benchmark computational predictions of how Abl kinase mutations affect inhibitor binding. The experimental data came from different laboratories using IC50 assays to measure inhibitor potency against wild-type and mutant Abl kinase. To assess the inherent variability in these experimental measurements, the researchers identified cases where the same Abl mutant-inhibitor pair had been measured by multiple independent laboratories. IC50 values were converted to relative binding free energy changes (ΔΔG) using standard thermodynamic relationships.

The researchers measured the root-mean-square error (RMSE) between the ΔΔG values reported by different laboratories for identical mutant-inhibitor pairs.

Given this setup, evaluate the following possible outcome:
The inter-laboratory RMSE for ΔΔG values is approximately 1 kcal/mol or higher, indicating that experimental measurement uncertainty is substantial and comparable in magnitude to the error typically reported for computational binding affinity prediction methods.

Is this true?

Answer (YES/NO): NO